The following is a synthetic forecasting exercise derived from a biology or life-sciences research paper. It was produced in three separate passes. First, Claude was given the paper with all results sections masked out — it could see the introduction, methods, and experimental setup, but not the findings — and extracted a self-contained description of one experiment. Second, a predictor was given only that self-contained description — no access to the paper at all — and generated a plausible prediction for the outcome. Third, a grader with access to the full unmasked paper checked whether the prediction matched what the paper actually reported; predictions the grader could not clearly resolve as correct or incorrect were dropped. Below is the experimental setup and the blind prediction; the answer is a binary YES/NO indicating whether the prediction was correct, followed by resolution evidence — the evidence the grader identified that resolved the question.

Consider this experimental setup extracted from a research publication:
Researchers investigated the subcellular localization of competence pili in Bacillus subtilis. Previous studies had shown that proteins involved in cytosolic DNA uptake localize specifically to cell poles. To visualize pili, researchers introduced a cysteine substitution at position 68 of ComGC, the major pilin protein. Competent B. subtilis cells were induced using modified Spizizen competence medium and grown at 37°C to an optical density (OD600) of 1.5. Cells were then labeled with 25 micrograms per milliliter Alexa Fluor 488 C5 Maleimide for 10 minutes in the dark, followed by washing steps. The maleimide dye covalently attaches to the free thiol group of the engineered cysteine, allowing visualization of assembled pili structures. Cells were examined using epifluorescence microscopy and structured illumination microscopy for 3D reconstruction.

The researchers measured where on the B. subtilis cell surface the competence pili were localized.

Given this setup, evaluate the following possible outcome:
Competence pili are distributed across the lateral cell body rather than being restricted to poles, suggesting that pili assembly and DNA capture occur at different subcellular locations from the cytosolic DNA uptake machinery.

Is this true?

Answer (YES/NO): YES